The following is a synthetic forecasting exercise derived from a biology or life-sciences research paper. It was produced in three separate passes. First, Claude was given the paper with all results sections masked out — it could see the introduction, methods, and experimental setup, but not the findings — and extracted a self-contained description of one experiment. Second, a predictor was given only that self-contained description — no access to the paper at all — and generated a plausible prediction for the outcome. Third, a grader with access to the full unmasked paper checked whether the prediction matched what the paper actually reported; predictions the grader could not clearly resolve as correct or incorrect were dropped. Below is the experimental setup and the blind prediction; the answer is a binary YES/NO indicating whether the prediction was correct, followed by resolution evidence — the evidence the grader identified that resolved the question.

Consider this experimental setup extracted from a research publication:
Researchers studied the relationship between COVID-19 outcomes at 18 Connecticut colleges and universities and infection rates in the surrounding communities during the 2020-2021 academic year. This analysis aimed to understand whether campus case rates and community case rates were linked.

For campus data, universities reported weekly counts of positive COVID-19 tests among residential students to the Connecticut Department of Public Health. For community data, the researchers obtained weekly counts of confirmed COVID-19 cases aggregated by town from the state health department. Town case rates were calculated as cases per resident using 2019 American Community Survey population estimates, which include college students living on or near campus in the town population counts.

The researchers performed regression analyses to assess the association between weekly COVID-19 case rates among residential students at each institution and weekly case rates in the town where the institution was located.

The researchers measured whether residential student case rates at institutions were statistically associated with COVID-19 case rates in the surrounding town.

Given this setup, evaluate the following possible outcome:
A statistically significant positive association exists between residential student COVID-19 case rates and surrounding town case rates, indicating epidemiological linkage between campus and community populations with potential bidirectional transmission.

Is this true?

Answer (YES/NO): YES